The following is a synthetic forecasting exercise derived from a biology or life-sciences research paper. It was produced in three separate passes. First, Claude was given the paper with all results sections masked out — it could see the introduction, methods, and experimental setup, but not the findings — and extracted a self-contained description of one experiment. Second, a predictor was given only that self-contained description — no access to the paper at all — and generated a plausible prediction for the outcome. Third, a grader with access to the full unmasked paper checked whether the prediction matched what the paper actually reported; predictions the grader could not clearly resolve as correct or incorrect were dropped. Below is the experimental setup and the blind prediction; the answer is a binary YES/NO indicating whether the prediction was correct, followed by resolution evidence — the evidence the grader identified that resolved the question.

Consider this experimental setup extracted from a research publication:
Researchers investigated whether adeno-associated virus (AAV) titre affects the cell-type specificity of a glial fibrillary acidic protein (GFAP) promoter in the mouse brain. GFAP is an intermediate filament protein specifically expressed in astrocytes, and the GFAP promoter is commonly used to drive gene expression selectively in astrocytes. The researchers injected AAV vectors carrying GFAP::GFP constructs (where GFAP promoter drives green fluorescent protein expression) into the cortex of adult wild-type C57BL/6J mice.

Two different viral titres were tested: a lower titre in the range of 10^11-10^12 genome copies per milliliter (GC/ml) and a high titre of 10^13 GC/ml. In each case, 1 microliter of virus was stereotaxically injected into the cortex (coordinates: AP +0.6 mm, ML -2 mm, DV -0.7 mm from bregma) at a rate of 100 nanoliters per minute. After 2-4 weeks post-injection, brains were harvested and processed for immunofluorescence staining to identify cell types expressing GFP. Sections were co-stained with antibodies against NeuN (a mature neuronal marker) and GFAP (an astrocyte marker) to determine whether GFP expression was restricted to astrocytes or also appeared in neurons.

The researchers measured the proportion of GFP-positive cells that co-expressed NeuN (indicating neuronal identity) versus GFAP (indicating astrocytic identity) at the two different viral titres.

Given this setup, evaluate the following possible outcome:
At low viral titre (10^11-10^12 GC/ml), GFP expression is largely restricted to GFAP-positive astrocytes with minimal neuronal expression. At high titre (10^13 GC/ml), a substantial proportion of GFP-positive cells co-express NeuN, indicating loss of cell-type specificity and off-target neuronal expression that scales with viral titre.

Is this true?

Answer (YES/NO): YES